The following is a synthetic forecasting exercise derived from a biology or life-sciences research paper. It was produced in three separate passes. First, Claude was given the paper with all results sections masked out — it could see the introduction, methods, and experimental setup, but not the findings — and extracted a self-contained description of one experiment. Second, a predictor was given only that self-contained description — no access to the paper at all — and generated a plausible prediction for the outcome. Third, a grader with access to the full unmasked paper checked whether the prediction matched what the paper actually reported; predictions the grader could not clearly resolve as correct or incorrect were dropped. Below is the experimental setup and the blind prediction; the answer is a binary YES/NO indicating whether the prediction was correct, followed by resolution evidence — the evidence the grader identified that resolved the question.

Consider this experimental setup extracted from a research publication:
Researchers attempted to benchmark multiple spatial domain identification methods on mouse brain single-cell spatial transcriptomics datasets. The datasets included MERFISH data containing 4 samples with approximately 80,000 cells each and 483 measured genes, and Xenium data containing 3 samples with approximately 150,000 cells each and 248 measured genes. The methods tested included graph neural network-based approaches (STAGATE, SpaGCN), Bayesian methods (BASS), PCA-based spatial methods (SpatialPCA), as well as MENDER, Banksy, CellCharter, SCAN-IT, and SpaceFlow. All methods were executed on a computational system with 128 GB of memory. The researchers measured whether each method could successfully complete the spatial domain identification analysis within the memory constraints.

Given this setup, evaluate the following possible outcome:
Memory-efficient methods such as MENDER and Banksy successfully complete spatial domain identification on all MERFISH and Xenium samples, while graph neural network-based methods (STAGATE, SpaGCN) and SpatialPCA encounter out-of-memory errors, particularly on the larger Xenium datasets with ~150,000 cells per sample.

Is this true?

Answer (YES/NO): NO